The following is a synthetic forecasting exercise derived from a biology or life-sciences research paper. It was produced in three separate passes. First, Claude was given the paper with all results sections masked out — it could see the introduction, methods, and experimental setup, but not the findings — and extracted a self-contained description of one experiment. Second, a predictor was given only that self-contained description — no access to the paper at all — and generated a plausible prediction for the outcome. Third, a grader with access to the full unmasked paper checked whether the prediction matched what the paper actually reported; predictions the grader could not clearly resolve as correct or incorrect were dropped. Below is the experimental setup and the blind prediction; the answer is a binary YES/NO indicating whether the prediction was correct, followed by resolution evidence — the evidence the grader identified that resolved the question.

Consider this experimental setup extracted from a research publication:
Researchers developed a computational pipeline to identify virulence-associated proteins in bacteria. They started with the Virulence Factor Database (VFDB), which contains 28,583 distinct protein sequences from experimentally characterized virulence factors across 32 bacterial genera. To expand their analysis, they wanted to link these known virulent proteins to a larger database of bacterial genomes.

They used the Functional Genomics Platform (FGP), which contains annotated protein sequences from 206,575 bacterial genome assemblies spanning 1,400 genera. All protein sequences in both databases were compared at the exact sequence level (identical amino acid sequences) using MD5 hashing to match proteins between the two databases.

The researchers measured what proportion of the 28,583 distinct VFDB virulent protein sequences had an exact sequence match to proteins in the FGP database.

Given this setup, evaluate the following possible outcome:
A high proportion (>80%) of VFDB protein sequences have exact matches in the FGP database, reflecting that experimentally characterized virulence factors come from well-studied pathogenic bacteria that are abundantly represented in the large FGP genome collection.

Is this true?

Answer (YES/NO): NO